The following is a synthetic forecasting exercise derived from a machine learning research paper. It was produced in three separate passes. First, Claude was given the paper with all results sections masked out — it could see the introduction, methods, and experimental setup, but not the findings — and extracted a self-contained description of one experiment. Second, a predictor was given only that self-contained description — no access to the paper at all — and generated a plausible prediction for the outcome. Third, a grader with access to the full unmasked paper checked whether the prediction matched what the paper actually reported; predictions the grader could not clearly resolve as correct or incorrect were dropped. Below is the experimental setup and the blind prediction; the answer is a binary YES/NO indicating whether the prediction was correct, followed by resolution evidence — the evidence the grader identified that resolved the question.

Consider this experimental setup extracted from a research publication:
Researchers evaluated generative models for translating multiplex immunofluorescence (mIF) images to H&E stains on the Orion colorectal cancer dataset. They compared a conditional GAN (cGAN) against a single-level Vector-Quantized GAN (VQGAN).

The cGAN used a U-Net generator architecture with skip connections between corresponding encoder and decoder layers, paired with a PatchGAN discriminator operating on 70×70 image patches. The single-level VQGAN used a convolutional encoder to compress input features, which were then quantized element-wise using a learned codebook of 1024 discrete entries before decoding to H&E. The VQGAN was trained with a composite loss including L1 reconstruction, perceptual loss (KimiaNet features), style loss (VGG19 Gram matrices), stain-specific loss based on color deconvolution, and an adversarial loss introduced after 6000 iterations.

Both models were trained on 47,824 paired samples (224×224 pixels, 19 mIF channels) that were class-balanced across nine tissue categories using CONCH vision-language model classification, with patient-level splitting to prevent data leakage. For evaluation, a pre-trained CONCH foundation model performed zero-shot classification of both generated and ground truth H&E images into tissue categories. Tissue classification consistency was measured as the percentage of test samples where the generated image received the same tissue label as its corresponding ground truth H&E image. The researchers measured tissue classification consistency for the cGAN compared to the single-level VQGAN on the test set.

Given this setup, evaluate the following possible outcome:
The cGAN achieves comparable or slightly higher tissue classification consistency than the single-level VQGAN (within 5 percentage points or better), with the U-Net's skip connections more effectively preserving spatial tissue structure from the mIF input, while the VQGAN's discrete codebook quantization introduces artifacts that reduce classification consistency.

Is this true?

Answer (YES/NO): NO